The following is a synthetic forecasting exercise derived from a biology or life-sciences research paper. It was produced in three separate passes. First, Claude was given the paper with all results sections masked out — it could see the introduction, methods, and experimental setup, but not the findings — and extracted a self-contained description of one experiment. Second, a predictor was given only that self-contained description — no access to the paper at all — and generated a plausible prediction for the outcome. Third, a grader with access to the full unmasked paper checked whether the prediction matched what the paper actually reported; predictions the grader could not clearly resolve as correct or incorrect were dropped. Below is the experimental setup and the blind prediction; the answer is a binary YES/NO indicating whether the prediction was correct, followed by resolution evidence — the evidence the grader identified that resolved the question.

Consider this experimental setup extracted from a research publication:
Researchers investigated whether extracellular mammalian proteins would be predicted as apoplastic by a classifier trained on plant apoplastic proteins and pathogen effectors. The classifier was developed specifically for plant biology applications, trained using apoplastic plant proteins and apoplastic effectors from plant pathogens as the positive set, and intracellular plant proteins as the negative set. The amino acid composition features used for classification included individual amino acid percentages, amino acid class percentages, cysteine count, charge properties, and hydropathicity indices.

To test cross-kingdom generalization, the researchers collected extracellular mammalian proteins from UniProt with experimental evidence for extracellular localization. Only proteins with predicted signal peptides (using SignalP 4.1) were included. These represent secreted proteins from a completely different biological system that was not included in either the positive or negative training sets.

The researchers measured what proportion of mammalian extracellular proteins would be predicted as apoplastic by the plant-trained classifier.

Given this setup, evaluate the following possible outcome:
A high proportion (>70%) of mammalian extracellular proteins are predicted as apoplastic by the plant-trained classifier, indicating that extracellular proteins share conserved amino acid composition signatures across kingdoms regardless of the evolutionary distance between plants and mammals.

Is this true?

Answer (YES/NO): NO